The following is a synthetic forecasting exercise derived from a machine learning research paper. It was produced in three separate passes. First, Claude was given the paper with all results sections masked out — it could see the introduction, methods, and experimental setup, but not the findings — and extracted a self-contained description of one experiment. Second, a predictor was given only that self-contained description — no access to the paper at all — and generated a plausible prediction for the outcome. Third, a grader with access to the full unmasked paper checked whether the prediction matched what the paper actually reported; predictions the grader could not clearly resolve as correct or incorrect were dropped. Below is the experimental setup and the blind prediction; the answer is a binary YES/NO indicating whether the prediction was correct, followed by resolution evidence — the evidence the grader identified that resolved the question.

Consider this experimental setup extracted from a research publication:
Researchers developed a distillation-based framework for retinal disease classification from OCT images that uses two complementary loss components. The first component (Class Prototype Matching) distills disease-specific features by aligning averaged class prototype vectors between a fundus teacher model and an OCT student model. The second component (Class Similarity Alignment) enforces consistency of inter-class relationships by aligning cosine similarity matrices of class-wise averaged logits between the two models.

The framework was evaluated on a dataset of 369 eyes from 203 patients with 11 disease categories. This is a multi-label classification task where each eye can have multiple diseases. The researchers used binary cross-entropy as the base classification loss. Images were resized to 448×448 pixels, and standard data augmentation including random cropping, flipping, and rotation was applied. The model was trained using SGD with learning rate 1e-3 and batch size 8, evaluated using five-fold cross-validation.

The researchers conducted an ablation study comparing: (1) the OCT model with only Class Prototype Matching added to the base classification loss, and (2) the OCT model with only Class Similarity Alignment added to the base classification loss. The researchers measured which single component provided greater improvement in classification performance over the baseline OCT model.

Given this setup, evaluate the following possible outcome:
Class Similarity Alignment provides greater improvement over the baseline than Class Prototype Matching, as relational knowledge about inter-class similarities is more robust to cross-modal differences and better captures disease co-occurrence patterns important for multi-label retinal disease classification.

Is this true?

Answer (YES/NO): NO